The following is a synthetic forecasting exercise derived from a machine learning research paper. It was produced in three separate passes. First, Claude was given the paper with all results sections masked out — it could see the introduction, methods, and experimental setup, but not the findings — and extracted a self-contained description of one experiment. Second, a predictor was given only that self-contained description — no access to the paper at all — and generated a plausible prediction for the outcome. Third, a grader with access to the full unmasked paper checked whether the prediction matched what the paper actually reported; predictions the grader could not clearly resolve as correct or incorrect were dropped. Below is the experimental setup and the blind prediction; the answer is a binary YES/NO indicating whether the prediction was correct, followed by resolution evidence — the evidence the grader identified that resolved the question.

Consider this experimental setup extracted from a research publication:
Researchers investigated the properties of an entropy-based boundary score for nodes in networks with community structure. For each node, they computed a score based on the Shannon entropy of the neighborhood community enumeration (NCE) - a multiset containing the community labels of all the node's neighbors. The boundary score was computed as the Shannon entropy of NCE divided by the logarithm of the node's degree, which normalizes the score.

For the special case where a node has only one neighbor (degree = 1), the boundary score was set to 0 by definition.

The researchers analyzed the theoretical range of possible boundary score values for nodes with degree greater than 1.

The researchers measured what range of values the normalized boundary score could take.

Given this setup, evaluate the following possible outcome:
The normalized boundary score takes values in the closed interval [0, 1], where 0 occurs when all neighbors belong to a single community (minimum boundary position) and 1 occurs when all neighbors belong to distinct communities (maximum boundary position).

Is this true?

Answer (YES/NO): YES